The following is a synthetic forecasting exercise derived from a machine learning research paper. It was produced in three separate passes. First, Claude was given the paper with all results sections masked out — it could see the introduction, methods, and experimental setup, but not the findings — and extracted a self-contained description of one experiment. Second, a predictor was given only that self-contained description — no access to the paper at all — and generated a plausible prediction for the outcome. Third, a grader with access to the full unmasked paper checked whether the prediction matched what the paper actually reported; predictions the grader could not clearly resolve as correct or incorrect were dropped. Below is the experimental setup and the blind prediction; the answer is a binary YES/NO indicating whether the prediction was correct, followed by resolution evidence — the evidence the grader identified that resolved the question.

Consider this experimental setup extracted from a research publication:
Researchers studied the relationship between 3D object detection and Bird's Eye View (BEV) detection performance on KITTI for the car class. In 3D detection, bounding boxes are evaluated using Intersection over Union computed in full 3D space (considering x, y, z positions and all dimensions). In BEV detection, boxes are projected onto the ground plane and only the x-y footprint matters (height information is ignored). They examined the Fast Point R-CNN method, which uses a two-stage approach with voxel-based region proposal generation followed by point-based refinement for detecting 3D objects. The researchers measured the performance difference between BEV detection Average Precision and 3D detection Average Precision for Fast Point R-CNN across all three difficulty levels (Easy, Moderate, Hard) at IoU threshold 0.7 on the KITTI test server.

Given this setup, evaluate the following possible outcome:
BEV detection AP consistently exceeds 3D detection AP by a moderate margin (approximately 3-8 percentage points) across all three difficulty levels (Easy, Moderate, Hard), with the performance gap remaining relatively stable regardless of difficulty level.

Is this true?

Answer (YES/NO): NO